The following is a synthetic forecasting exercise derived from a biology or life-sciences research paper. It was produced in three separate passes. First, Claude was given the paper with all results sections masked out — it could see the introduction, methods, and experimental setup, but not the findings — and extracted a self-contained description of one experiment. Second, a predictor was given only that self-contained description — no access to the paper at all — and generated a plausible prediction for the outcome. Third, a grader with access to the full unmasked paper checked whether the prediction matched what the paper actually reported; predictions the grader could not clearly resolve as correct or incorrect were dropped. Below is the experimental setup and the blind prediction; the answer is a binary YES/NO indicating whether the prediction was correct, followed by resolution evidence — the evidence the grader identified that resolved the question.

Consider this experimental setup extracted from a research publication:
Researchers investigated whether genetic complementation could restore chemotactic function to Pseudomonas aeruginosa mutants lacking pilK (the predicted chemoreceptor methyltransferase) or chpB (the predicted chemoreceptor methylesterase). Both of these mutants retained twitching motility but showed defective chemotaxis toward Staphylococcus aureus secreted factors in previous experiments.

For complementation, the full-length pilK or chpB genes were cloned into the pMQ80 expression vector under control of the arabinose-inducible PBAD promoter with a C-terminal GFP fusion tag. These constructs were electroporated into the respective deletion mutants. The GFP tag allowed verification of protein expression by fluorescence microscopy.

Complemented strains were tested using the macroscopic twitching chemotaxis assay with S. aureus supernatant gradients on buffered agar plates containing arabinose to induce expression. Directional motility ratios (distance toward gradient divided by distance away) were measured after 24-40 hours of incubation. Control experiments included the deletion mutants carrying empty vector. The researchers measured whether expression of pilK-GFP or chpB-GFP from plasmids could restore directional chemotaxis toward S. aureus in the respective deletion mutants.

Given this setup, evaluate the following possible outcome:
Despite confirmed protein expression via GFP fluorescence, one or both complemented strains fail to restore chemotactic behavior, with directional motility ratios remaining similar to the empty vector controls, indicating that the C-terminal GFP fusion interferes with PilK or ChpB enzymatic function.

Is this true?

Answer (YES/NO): NO